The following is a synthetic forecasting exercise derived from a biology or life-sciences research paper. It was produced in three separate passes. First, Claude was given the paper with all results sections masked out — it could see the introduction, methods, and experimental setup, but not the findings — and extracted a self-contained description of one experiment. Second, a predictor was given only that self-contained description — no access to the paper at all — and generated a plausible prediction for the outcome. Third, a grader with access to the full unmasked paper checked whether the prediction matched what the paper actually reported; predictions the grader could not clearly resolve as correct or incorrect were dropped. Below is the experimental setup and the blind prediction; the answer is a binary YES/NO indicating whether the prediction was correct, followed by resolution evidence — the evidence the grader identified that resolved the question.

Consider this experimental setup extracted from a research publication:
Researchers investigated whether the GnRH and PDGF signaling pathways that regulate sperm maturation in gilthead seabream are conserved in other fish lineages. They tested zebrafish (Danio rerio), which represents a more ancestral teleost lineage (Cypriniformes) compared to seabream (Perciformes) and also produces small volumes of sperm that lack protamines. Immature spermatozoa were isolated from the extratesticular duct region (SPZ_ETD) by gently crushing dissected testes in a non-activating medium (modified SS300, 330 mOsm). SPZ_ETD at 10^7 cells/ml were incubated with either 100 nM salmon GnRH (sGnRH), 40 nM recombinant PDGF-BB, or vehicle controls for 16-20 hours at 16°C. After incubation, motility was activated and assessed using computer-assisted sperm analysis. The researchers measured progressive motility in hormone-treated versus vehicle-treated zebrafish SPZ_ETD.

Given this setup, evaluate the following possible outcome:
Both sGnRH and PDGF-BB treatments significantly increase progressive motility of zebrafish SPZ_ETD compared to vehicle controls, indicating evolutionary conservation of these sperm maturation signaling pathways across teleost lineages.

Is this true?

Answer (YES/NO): YES